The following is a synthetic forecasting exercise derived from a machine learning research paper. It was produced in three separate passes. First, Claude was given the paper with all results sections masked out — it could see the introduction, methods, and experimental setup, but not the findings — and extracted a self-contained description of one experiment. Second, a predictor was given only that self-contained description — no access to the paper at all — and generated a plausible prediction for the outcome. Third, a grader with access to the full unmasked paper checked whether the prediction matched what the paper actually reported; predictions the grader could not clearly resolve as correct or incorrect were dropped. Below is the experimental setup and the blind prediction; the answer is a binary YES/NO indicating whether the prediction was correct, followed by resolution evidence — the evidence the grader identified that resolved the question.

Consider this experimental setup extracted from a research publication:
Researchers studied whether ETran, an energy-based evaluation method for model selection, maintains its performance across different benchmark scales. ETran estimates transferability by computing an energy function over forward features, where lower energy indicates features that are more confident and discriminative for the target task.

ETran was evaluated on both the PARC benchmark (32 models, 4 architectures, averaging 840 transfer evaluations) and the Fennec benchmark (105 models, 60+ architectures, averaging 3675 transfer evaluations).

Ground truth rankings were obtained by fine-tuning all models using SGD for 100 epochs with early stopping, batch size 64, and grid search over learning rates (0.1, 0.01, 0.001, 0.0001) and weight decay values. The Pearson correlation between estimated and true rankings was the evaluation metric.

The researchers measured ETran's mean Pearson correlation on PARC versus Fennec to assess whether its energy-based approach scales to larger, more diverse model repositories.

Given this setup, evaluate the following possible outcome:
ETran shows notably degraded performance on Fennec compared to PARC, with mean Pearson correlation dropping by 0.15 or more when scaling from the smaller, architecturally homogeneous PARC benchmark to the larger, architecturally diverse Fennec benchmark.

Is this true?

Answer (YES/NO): NO